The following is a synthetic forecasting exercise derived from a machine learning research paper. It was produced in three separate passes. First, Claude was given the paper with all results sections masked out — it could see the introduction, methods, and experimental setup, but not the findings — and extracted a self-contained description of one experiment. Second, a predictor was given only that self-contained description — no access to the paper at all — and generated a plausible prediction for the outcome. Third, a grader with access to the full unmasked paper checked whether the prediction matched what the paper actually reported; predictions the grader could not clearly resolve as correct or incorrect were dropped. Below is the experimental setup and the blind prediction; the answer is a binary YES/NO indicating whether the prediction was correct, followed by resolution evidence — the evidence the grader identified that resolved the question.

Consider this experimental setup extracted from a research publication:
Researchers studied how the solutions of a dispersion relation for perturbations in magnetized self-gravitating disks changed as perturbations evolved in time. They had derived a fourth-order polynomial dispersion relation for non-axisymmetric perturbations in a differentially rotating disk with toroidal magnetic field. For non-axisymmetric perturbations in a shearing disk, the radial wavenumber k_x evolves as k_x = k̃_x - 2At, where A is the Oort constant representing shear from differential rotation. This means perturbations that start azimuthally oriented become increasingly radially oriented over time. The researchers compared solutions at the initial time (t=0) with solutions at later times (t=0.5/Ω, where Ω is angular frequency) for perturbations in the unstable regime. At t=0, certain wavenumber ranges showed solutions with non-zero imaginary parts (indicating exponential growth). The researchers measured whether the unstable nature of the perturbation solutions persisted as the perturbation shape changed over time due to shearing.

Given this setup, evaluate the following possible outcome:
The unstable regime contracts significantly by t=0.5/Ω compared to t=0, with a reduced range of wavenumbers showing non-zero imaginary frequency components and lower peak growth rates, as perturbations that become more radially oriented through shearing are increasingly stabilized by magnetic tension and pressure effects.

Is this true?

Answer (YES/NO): NO